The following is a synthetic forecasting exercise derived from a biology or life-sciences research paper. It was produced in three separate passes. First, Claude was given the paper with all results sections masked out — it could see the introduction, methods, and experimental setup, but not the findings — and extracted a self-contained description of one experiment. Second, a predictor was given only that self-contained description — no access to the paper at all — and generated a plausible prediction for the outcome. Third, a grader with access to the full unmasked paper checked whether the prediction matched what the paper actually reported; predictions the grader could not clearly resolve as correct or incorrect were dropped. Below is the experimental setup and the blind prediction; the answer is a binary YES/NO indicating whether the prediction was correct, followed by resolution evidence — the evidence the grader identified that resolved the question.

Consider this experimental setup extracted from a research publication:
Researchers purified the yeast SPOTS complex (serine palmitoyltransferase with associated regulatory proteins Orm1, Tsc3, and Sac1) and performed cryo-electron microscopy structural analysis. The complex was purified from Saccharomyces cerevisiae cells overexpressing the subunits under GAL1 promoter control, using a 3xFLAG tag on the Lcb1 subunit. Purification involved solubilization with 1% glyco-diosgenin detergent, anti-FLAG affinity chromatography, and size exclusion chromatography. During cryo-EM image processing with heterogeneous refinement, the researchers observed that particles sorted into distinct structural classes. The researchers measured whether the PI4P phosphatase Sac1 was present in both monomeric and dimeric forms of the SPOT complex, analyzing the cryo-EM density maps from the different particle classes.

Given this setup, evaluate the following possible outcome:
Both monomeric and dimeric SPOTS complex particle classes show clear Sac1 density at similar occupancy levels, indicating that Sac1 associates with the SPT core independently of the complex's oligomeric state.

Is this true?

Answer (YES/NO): NO